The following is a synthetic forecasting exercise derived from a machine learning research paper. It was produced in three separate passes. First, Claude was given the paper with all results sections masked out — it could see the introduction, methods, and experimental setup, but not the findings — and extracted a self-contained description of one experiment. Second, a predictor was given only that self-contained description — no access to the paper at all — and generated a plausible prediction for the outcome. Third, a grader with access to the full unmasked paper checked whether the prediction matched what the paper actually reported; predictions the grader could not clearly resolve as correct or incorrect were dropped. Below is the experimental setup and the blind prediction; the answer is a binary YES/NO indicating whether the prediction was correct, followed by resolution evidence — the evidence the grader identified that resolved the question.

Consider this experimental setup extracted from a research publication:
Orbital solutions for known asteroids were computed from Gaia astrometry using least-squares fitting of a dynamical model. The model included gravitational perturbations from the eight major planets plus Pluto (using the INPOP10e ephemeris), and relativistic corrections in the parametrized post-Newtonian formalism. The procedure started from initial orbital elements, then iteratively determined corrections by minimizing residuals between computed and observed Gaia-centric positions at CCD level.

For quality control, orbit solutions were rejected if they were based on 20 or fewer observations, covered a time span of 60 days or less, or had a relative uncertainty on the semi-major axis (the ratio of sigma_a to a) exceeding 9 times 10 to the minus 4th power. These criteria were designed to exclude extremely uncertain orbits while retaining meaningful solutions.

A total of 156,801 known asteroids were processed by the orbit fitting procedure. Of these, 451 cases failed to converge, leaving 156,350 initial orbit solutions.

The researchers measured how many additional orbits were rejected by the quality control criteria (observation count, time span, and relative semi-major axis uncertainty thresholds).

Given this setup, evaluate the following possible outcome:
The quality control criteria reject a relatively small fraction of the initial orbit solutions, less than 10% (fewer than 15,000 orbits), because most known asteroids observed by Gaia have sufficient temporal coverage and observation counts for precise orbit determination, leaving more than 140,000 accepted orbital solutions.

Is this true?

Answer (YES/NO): YES